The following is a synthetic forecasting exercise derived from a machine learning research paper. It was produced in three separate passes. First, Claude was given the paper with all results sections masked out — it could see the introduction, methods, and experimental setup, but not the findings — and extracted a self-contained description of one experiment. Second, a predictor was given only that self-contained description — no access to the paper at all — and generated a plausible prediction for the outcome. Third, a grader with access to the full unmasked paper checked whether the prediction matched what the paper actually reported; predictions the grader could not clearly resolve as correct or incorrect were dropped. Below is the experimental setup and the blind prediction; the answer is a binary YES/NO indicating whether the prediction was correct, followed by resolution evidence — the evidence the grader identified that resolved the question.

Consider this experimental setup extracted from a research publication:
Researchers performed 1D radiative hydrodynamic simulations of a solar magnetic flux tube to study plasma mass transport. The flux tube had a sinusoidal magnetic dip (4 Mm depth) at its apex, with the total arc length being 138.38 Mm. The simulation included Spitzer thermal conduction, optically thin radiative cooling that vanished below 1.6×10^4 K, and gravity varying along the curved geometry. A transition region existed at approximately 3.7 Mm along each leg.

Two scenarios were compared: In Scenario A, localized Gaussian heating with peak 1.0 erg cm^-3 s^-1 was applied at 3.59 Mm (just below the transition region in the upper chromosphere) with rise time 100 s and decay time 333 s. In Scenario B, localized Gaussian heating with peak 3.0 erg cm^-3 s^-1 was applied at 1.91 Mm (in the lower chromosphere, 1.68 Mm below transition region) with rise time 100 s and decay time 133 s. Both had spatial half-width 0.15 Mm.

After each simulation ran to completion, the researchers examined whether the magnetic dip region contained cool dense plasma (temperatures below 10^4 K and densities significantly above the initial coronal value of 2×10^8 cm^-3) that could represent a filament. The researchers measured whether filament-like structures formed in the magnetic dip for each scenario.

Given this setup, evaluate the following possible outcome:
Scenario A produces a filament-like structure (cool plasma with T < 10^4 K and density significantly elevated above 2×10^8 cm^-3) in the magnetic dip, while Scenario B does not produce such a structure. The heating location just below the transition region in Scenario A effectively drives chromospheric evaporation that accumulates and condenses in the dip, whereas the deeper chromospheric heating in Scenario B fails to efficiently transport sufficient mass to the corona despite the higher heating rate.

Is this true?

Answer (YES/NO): NO